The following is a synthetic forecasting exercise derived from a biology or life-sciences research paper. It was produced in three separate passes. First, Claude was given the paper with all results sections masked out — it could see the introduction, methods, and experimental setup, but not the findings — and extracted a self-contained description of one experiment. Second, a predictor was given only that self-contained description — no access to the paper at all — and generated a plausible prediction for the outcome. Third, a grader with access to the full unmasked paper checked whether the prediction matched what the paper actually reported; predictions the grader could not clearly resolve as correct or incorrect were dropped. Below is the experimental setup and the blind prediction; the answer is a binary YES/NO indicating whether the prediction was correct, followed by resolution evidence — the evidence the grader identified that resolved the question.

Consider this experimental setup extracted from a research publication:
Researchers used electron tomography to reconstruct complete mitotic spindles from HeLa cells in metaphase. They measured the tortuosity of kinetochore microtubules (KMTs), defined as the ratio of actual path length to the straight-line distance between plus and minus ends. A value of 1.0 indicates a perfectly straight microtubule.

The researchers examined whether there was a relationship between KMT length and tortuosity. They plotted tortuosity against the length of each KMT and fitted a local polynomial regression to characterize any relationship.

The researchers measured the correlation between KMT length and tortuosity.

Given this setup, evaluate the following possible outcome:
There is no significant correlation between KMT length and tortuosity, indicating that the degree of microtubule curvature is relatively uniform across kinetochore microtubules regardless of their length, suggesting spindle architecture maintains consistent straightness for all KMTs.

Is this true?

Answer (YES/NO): NO